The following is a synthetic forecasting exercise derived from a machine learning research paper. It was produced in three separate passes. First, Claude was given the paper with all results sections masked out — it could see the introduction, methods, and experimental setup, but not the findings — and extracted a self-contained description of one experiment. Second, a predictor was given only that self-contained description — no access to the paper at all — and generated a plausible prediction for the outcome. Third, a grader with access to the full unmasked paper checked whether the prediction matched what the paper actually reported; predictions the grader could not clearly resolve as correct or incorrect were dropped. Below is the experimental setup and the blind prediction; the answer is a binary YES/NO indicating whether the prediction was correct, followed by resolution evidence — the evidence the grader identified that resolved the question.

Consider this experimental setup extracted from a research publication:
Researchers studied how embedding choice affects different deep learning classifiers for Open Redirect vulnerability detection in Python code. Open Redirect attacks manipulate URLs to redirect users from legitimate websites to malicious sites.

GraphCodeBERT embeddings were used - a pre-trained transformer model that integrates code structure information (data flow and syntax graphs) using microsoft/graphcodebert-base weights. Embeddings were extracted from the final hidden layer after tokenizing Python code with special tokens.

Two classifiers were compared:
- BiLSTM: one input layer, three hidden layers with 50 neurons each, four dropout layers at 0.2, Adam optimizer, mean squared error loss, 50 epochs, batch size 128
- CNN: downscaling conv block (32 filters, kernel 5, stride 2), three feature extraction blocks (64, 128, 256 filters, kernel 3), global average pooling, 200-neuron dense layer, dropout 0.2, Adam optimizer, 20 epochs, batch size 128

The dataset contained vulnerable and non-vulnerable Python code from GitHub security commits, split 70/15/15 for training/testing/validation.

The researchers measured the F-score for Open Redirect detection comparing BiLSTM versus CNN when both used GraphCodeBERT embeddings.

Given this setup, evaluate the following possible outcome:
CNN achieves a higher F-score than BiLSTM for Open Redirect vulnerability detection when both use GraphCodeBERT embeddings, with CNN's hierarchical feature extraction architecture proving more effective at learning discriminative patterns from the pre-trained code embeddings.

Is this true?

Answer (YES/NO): YES